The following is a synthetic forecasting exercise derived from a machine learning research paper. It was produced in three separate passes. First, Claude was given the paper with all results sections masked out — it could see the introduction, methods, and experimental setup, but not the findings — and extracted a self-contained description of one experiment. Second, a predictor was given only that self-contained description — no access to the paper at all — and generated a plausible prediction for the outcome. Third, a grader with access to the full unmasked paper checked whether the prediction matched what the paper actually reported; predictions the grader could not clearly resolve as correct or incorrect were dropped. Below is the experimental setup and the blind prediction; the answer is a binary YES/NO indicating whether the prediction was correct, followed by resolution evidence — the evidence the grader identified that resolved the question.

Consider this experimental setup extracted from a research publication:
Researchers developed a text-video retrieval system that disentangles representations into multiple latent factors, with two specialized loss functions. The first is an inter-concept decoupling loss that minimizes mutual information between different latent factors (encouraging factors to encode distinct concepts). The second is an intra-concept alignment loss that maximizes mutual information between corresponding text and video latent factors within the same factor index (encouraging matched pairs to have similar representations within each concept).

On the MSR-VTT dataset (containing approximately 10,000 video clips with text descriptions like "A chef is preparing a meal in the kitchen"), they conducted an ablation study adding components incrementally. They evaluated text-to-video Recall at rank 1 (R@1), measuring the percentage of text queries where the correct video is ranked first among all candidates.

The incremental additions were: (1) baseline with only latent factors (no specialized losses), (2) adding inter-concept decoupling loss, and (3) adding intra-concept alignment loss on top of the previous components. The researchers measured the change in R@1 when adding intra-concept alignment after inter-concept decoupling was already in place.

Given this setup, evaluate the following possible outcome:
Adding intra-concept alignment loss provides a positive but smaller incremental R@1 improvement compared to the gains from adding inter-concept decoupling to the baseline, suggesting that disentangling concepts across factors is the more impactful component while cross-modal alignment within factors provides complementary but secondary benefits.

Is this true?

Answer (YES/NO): NO